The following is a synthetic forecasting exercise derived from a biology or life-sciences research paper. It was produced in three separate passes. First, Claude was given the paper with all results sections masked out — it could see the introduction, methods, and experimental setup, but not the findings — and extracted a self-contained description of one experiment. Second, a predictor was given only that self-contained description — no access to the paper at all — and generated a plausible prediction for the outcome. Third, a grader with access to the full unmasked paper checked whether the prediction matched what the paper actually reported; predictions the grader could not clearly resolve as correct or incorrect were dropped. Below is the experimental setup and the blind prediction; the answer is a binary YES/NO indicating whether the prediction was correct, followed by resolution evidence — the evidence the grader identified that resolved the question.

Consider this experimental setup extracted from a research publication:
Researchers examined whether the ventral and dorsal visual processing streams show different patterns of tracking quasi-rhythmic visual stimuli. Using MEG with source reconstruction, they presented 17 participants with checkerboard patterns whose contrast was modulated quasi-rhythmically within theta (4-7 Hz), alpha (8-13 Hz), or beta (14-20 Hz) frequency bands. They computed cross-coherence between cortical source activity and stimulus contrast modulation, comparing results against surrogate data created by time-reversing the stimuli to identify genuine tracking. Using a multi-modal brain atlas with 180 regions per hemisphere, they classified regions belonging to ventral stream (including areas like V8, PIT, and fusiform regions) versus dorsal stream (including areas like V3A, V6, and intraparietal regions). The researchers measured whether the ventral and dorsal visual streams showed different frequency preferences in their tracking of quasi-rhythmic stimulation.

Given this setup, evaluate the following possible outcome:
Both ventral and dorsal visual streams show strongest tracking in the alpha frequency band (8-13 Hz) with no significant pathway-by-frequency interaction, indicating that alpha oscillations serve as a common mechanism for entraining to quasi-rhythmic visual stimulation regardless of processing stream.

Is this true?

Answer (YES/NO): NO